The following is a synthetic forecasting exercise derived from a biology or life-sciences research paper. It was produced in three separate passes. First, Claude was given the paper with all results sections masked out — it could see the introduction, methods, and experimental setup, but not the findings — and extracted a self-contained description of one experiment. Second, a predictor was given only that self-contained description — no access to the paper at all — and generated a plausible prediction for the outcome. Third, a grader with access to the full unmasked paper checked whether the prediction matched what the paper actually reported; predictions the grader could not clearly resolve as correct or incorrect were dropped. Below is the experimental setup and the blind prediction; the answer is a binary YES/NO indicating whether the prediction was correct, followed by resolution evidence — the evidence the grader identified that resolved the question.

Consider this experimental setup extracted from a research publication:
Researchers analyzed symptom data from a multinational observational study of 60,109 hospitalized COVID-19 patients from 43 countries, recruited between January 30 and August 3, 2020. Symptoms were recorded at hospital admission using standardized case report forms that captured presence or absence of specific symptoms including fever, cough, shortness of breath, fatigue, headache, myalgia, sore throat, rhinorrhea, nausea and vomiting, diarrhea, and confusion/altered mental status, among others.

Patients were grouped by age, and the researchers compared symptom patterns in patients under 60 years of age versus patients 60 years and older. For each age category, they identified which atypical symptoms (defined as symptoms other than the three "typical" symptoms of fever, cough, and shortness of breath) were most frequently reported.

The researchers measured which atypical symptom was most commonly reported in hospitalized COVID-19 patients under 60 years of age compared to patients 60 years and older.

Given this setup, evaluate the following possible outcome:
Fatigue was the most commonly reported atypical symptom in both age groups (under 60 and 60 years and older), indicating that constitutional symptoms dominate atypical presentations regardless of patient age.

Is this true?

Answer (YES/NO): NO